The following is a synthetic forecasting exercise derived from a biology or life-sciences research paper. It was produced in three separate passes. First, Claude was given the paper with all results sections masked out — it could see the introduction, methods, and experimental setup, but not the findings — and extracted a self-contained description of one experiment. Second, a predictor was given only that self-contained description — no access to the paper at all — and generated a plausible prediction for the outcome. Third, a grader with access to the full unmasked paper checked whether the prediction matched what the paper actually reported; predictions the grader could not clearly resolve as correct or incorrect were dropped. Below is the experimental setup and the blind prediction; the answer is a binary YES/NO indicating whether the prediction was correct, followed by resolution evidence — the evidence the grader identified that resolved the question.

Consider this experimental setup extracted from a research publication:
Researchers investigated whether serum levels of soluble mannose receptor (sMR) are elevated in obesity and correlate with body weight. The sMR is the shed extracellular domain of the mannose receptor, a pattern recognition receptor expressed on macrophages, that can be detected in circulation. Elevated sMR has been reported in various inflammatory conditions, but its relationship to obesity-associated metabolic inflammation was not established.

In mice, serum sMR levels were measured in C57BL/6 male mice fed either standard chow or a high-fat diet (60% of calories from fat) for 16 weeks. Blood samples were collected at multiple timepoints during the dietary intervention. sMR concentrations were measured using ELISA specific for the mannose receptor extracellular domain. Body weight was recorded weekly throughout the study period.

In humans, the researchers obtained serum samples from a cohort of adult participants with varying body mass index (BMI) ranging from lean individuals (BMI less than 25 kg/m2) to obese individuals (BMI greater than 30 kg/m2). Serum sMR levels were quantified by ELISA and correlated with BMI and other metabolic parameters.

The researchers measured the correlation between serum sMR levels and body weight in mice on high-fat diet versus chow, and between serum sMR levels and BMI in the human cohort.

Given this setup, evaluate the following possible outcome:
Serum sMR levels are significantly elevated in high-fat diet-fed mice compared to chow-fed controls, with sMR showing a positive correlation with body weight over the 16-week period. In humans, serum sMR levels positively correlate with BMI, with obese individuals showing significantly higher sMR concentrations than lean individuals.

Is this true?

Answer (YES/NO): YES